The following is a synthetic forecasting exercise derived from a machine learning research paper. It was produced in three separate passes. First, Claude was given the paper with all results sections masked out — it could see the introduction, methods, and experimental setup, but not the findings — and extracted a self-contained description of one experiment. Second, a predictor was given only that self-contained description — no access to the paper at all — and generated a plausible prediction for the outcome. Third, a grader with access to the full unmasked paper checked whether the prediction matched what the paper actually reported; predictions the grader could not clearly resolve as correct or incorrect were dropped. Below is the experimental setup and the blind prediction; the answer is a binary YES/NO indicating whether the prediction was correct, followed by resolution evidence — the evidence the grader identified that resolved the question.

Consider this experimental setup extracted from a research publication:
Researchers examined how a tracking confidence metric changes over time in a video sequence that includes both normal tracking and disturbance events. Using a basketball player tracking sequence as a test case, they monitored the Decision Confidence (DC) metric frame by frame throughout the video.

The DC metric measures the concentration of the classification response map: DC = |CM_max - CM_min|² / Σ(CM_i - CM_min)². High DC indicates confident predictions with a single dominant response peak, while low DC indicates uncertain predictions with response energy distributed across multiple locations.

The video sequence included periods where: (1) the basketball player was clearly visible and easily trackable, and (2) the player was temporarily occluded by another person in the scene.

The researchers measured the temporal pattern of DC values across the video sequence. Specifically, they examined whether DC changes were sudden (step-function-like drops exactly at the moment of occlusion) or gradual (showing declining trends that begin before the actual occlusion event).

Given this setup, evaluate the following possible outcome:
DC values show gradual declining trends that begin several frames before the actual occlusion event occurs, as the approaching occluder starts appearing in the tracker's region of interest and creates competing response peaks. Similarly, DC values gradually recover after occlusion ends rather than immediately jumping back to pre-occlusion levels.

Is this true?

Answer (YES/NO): YES